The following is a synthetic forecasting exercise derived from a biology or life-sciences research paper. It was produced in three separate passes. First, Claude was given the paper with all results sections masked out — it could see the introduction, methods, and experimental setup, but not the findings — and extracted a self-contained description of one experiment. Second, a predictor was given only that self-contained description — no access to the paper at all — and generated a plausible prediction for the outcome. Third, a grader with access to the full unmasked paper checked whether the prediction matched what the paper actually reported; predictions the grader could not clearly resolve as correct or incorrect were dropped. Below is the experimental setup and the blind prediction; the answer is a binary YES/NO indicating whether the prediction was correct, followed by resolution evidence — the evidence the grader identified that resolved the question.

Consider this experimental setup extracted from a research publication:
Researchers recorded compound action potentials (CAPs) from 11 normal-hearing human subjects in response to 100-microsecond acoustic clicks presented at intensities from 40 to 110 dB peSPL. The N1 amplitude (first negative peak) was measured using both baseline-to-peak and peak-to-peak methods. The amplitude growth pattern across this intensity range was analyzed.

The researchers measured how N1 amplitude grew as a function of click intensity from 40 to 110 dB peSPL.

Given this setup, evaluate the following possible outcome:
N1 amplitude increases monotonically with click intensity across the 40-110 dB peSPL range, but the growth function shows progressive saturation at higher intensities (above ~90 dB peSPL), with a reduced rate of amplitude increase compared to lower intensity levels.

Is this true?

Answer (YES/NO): NO